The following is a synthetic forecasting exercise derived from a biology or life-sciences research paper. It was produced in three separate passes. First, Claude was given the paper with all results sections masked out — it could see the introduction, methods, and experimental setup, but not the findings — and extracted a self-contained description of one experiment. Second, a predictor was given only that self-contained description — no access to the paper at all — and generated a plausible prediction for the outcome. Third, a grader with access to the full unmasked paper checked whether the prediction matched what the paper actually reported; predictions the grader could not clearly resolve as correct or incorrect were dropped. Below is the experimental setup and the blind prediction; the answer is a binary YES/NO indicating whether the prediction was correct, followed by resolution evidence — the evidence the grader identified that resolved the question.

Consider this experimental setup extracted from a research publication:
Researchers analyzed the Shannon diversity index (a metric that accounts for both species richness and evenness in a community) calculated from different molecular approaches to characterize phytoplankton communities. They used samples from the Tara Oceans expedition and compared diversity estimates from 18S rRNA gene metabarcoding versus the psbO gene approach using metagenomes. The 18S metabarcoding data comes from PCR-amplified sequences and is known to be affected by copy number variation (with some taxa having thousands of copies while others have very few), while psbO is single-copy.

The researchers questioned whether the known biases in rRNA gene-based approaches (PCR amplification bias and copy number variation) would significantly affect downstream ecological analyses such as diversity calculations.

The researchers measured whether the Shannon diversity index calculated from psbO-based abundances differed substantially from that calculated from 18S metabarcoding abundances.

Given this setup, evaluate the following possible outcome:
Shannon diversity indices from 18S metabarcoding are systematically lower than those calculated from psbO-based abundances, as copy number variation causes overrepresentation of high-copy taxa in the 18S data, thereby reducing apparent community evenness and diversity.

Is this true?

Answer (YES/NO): NO